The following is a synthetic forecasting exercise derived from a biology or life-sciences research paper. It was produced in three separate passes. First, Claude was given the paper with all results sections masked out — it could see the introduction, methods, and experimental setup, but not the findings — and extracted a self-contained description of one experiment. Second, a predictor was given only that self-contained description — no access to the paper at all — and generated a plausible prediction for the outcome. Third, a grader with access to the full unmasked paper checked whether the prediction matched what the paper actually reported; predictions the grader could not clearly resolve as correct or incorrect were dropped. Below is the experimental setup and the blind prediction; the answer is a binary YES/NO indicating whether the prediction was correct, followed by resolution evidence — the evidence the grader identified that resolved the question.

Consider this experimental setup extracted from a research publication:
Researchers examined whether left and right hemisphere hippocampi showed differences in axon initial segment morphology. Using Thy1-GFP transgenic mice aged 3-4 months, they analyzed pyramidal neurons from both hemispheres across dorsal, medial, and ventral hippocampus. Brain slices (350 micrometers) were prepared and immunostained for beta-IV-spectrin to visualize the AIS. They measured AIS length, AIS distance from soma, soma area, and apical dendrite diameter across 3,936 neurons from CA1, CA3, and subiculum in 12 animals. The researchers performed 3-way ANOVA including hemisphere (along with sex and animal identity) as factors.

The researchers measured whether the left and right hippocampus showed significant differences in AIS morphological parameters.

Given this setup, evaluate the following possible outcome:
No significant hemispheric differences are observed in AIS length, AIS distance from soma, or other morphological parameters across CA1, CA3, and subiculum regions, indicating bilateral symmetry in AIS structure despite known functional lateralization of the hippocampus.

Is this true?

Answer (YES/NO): YES